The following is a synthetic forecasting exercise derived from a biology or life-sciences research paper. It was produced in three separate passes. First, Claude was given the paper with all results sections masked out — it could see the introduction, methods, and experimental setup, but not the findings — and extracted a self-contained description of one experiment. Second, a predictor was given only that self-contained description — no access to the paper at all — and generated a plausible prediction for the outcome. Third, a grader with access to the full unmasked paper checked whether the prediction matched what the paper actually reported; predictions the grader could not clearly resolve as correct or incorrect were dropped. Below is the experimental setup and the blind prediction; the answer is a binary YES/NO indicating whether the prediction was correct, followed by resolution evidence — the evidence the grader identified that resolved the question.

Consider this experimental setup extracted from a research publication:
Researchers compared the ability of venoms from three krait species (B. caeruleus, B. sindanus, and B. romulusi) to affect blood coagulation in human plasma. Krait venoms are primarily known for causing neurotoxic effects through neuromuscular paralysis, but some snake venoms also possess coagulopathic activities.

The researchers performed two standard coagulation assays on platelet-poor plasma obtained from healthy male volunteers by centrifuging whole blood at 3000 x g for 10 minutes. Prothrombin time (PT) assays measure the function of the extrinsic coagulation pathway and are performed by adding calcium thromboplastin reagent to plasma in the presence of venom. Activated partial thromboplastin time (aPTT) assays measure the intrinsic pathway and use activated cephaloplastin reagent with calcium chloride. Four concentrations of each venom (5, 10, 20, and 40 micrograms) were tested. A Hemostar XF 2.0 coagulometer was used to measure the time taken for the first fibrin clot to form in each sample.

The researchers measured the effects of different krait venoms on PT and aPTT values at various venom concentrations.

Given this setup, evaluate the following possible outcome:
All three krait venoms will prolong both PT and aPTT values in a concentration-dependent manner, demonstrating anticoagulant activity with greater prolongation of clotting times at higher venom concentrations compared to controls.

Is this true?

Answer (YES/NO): NO